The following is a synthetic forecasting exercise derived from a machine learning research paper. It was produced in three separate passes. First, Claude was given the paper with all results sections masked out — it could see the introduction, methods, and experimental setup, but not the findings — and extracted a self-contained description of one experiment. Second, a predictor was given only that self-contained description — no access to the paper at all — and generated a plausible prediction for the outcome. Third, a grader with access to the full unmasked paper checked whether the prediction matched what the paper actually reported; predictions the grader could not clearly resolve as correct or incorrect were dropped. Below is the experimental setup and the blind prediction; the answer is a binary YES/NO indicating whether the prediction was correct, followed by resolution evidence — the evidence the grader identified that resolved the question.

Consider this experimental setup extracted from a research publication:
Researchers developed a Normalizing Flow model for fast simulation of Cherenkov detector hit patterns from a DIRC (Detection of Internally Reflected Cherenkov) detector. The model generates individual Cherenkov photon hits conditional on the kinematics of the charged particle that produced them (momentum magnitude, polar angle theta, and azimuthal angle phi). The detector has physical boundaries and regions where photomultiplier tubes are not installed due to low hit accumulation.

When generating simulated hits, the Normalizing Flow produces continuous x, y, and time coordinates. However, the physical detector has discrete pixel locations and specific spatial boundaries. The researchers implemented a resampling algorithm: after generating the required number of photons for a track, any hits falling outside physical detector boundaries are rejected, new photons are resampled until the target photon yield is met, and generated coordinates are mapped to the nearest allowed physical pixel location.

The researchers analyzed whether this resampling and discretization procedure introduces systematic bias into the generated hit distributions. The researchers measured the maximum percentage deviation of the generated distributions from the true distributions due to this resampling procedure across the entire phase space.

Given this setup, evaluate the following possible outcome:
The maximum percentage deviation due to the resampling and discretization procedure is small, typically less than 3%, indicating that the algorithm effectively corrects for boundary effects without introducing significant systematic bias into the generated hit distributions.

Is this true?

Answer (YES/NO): YES